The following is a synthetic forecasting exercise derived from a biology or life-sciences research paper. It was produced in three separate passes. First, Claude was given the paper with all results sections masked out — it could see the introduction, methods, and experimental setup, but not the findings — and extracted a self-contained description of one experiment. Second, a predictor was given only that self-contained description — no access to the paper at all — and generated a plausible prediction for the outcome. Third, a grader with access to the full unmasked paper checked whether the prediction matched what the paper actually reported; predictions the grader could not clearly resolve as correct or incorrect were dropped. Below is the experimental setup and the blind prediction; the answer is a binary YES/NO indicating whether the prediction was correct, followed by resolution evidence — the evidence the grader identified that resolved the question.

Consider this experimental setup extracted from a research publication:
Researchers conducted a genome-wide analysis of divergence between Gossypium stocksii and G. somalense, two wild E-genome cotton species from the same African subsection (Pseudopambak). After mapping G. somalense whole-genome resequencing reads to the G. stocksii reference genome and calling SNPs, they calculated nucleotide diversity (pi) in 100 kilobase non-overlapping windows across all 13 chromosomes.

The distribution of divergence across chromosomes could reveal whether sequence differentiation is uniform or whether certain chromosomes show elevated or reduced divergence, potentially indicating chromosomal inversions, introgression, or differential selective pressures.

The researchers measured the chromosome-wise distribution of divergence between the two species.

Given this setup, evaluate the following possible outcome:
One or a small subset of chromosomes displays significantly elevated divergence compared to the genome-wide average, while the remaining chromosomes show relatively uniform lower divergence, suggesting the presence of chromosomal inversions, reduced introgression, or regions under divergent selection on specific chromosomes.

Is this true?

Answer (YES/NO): NO